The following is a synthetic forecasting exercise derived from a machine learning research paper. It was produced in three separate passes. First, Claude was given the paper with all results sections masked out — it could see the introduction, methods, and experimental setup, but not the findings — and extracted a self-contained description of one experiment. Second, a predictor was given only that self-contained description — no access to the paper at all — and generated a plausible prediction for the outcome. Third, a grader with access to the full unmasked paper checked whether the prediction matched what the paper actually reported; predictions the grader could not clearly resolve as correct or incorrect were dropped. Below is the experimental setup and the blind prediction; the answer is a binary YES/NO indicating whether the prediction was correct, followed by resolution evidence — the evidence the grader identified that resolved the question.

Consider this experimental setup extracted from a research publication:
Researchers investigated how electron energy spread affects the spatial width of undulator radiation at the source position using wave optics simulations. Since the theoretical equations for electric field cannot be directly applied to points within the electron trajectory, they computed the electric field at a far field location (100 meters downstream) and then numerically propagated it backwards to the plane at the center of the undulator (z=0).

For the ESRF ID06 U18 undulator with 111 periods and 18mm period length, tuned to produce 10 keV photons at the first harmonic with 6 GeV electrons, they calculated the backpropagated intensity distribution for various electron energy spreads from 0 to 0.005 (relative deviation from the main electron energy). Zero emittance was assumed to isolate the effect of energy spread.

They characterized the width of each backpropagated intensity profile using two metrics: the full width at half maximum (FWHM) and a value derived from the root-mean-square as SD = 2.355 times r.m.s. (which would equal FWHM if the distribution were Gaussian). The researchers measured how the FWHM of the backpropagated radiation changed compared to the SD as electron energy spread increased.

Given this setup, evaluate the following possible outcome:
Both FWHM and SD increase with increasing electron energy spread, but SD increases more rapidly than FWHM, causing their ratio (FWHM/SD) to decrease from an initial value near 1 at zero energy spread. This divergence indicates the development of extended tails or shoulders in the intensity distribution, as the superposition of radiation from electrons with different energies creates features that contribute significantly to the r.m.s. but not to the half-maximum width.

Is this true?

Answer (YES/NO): NO